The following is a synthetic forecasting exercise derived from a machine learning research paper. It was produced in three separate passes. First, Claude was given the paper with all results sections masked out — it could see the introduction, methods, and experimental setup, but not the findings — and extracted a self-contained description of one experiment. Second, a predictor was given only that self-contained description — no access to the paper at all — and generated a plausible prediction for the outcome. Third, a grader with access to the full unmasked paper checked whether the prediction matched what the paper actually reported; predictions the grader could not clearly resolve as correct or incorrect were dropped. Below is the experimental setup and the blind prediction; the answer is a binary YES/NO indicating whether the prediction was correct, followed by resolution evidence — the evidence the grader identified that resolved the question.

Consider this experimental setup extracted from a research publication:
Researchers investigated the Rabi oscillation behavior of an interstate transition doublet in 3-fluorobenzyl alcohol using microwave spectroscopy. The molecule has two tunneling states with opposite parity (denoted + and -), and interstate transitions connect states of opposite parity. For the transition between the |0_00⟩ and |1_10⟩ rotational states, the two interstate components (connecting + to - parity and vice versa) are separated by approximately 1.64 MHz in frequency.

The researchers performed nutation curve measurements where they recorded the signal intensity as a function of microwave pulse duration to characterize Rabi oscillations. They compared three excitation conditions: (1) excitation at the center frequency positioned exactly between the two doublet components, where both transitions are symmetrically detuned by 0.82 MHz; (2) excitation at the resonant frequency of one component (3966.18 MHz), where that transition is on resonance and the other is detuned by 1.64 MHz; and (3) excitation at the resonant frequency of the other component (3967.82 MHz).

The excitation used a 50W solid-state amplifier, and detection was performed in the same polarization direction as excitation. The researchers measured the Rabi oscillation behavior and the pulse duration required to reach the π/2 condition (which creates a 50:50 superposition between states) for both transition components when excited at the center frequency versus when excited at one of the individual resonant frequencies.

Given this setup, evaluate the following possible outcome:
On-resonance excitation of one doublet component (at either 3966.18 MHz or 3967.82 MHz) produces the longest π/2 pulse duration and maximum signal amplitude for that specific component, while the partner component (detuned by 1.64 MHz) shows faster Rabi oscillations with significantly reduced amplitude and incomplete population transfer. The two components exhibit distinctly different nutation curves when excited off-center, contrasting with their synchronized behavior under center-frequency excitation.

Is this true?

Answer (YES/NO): NO